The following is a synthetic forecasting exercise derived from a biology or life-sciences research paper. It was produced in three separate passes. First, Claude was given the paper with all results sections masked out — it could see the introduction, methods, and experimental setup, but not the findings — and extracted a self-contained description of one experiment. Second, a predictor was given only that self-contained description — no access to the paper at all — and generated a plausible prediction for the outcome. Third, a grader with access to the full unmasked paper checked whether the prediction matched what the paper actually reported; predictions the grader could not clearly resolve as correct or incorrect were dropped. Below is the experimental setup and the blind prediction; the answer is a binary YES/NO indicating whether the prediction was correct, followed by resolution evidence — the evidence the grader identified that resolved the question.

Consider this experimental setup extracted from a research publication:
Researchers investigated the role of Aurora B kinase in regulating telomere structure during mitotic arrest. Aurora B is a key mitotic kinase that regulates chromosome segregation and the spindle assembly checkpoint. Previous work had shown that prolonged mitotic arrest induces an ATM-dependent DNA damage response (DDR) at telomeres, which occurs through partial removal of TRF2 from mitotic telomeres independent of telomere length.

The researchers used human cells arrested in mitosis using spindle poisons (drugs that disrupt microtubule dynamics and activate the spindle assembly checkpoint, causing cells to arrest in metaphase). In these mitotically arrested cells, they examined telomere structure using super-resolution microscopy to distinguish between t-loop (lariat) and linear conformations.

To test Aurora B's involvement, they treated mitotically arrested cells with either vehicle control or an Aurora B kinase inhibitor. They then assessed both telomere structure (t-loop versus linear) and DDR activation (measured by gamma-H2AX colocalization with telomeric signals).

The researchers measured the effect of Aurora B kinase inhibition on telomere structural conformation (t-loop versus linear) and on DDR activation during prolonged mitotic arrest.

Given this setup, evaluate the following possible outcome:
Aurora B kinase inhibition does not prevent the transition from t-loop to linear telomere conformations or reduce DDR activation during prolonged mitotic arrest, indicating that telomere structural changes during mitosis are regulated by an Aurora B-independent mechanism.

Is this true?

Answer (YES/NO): NO